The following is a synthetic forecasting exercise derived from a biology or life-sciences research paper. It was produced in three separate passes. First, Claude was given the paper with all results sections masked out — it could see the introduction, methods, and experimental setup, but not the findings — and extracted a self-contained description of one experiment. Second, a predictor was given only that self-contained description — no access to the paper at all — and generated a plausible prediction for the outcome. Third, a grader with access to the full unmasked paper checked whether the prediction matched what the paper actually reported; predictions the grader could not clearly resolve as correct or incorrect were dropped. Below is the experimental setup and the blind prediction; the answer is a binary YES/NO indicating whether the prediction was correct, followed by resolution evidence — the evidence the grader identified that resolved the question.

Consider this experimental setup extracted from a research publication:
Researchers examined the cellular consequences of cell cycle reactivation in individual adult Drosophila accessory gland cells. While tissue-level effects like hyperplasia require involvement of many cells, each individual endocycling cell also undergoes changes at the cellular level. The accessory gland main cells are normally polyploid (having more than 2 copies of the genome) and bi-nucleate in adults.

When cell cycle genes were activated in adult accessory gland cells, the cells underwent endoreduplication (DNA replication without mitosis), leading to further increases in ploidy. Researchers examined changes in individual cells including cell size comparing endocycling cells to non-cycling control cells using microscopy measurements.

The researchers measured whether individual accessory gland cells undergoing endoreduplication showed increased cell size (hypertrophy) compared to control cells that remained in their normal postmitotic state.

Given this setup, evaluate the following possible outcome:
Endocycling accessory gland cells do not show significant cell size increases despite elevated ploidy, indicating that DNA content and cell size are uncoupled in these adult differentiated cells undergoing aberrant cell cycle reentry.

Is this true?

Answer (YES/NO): NO